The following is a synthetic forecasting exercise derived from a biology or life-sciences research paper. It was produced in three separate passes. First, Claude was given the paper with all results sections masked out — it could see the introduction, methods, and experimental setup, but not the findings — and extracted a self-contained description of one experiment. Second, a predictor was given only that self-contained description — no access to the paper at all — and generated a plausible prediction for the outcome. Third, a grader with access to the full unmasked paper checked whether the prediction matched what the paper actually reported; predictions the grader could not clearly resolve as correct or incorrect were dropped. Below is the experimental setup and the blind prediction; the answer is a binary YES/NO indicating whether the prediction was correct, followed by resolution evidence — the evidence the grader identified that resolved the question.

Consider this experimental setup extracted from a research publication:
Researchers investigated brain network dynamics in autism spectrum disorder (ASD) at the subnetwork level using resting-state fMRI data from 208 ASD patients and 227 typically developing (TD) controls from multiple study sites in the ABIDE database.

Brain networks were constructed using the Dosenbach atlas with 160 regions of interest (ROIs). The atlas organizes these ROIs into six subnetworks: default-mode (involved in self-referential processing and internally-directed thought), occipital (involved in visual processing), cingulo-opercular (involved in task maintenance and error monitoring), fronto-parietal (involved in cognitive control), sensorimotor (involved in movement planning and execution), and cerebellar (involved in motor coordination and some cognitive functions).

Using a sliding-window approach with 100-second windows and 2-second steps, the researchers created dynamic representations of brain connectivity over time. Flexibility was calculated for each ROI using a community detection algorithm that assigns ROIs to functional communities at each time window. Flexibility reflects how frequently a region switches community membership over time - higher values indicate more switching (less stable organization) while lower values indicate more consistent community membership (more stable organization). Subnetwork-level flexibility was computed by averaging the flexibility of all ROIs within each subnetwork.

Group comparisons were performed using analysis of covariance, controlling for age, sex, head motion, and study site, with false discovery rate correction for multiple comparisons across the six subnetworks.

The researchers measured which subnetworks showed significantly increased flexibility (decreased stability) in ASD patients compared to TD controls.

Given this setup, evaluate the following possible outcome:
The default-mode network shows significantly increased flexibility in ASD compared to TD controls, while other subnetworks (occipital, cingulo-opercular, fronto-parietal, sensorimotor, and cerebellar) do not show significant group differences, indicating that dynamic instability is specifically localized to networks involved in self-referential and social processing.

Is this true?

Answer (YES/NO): NO